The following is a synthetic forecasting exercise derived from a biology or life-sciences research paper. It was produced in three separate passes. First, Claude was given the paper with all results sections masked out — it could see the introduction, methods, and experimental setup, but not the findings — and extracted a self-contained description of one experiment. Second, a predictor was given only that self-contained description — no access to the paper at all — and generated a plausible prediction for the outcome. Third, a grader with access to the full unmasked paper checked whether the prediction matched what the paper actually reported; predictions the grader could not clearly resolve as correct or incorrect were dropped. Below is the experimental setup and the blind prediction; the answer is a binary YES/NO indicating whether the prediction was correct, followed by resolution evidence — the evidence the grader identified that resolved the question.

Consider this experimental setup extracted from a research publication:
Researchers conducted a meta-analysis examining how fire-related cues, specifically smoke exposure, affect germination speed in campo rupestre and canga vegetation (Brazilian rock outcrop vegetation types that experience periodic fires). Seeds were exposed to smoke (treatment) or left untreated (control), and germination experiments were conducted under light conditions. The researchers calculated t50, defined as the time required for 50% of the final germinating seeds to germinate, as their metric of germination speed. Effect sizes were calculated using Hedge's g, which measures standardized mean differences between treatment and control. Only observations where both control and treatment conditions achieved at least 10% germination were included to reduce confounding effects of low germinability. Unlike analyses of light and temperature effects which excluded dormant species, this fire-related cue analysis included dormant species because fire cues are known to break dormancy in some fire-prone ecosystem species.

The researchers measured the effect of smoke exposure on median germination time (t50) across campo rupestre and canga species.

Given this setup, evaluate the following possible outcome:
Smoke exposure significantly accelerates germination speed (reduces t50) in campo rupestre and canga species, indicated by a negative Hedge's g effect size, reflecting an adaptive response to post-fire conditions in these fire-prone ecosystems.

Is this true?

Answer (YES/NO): YES